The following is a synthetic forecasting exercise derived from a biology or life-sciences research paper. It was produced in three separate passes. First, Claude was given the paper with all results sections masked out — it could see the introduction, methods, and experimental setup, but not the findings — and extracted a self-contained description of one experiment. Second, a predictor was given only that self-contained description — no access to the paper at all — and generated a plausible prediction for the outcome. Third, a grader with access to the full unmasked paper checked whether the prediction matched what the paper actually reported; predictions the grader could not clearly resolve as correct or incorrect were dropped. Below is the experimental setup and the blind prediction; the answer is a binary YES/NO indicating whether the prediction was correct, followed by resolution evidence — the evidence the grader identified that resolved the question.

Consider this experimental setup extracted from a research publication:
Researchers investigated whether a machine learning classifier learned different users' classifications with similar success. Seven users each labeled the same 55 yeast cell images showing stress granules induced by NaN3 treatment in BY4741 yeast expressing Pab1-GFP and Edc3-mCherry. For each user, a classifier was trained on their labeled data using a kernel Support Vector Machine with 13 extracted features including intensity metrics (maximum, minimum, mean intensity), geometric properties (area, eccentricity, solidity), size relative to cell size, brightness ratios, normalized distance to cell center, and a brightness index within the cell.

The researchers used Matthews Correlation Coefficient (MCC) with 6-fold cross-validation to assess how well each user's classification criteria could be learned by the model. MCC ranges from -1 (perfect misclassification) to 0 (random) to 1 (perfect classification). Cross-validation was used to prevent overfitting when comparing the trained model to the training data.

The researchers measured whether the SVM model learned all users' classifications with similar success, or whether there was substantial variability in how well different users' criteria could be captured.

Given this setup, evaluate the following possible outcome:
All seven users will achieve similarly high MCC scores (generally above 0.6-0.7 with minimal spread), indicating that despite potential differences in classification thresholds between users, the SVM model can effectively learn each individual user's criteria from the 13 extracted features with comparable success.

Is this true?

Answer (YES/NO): NO